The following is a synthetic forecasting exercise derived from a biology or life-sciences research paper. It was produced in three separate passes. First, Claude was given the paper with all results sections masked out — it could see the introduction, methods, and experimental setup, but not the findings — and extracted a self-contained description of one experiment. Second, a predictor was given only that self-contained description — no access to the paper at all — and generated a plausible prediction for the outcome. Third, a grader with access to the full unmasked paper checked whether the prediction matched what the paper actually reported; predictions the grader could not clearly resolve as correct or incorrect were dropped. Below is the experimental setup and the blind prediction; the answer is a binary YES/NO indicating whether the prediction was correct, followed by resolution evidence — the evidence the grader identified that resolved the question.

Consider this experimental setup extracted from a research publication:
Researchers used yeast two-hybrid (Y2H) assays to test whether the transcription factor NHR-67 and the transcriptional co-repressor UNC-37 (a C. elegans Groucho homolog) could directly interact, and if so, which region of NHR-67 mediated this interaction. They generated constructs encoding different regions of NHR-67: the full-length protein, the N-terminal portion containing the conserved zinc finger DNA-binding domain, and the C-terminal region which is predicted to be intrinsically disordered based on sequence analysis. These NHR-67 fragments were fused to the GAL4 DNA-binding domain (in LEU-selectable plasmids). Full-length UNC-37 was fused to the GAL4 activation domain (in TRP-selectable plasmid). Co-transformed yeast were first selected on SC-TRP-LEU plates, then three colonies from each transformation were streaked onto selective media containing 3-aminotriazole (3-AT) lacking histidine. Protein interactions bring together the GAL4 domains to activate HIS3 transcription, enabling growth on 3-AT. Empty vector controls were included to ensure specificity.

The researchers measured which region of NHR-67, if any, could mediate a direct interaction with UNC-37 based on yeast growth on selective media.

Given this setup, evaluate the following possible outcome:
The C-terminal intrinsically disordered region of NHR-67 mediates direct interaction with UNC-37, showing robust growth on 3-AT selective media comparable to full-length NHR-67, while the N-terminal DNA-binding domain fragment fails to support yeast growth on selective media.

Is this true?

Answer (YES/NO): YES